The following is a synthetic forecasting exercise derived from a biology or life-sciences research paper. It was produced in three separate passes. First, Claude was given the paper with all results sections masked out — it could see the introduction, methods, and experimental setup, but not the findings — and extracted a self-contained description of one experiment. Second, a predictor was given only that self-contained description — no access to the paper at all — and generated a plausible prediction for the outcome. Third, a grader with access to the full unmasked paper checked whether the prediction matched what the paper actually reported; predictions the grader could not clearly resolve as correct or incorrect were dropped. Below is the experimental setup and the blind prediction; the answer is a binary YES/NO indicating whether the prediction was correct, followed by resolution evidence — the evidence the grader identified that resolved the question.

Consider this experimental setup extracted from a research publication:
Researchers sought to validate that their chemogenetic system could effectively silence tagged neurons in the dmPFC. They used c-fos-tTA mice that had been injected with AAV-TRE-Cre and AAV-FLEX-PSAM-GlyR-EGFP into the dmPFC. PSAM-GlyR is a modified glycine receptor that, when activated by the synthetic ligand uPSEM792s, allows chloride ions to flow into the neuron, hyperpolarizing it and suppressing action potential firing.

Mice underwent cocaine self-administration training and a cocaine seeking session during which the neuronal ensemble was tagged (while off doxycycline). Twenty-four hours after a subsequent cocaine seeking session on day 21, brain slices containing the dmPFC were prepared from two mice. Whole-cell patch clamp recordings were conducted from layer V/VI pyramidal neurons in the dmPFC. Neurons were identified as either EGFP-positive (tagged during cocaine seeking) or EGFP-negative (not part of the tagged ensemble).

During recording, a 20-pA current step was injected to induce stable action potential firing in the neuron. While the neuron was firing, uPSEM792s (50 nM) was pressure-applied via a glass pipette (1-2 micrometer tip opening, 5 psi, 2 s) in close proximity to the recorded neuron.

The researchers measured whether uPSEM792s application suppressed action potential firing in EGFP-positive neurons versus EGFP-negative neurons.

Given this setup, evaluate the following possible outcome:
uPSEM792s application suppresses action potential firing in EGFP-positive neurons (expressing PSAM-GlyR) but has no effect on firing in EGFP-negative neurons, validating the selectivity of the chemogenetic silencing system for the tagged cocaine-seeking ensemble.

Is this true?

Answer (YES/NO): YES